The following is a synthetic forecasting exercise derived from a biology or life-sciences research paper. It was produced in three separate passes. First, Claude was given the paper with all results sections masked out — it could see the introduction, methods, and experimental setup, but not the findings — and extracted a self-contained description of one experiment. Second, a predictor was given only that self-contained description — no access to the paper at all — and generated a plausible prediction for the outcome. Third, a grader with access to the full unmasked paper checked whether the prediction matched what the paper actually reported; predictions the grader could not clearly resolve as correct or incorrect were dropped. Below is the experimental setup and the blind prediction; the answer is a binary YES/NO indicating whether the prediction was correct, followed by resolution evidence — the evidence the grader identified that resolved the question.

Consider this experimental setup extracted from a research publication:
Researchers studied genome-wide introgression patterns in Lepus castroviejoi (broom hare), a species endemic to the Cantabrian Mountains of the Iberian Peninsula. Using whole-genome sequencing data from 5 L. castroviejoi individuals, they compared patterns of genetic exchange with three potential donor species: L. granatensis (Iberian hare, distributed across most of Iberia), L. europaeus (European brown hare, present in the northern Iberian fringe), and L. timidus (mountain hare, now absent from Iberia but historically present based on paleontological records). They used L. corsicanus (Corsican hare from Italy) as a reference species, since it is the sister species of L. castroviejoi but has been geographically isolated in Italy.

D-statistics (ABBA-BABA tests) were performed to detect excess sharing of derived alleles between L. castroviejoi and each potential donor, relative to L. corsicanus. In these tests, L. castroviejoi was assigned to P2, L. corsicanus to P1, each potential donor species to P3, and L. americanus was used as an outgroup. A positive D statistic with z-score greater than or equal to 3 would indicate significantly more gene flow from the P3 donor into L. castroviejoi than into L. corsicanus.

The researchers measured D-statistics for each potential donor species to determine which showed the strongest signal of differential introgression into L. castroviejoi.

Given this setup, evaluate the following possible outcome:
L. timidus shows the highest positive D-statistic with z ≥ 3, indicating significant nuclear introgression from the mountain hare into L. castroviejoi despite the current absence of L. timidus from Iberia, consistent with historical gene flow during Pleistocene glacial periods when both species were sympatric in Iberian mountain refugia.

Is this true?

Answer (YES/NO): NO